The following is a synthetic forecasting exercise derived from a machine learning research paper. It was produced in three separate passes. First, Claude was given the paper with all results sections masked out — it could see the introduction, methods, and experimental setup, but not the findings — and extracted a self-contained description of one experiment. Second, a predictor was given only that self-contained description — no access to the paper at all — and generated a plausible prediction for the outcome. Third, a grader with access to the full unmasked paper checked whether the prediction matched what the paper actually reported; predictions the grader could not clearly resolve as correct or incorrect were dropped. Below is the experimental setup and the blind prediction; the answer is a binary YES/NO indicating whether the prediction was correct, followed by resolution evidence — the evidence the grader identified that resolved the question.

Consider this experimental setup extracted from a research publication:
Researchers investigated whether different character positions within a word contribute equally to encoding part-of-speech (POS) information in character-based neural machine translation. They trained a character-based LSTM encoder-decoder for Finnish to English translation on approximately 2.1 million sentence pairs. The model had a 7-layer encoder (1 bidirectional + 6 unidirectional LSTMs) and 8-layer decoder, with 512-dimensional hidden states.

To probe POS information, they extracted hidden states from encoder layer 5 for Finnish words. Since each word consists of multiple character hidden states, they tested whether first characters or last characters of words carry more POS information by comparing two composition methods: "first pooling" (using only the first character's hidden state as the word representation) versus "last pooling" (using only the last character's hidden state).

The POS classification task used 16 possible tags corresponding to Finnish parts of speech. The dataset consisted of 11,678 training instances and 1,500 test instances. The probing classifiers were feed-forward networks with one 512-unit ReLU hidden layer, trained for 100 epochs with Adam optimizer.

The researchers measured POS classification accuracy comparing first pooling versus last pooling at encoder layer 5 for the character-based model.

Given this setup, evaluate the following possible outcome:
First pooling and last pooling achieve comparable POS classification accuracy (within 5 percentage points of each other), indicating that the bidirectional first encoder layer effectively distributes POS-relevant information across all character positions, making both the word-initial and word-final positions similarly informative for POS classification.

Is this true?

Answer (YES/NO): YES